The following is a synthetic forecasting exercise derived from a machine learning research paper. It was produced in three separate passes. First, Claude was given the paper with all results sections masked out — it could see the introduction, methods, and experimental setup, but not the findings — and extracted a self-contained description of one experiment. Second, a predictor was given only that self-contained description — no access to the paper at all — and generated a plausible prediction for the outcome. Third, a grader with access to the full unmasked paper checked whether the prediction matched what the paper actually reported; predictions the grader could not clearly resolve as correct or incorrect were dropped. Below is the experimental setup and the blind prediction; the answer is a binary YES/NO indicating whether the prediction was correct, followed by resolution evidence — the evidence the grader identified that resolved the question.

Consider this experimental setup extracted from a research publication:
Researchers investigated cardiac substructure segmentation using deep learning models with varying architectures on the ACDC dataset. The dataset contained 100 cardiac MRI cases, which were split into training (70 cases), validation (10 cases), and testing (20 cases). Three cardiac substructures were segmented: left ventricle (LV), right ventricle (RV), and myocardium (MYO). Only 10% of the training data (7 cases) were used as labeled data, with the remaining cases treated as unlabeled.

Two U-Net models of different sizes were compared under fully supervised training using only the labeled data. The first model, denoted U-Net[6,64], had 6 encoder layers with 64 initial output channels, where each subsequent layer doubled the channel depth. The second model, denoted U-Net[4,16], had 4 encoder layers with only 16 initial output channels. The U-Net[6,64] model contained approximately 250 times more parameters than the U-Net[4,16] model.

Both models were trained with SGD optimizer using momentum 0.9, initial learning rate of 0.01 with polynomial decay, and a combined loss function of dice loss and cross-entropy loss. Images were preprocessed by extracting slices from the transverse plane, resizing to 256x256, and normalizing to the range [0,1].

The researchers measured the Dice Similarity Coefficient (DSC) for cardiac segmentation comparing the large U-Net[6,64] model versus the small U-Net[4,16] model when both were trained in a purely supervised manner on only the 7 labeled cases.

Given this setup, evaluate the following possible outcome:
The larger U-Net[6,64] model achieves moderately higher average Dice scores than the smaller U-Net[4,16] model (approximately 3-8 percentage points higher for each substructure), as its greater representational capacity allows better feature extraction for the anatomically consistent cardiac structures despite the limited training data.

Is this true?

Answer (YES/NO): NO